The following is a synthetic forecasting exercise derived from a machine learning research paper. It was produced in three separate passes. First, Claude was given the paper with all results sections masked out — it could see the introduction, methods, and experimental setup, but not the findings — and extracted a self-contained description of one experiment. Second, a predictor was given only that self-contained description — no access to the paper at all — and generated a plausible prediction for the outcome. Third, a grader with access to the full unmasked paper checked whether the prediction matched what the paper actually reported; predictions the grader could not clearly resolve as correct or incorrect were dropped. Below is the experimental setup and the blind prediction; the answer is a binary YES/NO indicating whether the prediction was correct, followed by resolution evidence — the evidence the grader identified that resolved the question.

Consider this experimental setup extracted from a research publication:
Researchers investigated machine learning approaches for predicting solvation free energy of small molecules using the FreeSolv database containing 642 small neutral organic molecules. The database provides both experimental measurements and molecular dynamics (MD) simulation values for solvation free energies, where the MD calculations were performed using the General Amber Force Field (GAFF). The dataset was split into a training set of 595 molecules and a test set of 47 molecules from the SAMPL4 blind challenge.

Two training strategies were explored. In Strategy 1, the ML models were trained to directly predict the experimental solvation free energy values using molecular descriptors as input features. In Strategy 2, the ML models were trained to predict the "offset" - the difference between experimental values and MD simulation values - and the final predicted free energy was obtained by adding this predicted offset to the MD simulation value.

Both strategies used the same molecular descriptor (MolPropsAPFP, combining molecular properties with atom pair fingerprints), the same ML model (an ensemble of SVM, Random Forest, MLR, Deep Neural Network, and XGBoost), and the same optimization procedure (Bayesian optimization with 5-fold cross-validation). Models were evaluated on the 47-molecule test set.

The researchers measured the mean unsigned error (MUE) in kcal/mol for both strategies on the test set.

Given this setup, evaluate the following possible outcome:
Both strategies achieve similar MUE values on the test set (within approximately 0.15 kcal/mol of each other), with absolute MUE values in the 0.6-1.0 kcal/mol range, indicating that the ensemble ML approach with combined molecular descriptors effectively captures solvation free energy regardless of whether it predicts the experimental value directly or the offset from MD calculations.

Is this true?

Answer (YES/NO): NO